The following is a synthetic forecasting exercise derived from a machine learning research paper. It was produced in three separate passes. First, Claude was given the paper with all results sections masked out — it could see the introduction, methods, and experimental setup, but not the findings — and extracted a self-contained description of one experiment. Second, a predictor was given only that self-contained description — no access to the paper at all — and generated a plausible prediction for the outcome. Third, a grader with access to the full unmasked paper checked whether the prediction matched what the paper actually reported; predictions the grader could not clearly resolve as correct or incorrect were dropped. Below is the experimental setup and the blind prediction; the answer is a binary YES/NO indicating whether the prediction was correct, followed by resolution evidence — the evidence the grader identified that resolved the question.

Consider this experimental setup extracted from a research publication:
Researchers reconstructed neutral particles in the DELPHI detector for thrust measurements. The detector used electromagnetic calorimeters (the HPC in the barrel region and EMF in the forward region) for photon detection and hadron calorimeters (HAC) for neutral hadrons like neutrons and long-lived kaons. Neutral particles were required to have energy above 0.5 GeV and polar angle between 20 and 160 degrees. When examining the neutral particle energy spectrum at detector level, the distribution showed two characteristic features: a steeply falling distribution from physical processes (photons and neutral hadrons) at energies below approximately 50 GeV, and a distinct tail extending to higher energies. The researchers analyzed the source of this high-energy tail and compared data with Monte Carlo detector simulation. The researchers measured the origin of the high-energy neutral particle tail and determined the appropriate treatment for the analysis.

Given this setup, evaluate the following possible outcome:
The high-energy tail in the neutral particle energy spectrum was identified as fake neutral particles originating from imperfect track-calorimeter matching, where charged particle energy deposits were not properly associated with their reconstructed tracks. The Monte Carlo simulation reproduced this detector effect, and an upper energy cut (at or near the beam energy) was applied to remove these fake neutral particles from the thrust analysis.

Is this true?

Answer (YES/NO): NO